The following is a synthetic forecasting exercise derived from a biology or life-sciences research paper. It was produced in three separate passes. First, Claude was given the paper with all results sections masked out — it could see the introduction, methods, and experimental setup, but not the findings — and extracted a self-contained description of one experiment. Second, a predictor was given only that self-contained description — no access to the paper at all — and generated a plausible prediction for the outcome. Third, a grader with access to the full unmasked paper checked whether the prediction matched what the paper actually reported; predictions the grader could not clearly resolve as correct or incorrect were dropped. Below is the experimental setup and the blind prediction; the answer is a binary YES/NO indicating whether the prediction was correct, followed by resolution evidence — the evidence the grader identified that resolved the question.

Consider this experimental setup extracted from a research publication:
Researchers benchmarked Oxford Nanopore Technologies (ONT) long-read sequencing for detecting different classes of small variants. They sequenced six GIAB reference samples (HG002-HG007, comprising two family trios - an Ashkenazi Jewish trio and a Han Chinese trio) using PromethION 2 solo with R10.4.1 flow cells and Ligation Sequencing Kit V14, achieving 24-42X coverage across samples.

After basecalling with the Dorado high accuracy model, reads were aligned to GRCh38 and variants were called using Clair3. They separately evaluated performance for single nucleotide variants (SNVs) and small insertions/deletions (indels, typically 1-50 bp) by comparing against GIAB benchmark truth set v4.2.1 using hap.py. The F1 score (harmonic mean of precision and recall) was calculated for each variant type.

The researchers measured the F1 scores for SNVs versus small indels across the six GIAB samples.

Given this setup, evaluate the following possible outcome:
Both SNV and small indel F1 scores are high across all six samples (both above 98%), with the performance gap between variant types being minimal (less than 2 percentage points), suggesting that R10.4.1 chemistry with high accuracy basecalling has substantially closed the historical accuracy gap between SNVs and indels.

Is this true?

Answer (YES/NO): NO